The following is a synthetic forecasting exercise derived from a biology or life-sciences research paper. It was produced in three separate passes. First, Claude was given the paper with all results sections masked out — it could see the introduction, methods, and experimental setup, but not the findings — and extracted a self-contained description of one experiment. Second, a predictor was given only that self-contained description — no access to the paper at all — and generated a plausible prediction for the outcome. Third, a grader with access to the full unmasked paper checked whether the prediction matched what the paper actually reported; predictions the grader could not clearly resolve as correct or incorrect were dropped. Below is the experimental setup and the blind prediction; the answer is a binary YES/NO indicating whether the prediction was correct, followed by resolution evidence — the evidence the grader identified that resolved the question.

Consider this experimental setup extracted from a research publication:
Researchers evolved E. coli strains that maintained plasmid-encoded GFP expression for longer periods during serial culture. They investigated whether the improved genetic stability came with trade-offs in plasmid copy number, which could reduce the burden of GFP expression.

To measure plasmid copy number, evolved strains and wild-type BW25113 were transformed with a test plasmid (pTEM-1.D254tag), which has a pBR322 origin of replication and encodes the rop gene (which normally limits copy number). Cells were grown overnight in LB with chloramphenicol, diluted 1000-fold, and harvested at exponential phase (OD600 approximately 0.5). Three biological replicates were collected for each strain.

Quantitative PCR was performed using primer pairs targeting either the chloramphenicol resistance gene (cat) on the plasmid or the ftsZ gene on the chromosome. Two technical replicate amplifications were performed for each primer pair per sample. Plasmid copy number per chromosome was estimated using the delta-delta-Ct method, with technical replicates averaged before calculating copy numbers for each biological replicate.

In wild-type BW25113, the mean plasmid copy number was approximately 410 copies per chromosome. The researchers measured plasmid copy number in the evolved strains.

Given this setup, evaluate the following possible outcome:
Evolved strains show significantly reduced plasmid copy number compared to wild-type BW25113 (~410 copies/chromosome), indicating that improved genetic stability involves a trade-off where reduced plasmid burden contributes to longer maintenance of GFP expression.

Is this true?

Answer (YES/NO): NO